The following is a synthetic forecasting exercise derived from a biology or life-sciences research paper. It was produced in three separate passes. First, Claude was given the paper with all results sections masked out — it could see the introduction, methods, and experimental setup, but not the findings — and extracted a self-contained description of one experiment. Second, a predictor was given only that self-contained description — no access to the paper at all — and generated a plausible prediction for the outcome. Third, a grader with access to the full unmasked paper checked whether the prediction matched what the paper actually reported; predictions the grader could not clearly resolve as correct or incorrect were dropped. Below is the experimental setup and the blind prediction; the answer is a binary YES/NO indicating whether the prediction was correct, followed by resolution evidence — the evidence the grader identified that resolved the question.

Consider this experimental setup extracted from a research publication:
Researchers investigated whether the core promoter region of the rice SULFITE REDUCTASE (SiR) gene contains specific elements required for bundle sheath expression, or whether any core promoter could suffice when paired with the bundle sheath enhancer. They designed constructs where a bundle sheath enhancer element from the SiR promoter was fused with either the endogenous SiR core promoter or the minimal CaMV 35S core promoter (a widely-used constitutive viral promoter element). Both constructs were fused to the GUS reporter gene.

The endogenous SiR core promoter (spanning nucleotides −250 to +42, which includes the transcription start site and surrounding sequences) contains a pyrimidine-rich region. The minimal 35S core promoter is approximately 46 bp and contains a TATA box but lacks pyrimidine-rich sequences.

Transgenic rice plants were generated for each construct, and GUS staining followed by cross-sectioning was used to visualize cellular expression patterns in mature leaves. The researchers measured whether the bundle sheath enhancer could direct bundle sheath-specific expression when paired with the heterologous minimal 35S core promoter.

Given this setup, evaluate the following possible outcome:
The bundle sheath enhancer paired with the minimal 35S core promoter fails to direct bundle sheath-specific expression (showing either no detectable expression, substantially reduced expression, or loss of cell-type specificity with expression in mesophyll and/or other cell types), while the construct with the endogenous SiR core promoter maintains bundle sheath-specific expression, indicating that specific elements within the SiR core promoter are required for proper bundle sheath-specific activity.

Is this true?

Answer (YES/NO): YES